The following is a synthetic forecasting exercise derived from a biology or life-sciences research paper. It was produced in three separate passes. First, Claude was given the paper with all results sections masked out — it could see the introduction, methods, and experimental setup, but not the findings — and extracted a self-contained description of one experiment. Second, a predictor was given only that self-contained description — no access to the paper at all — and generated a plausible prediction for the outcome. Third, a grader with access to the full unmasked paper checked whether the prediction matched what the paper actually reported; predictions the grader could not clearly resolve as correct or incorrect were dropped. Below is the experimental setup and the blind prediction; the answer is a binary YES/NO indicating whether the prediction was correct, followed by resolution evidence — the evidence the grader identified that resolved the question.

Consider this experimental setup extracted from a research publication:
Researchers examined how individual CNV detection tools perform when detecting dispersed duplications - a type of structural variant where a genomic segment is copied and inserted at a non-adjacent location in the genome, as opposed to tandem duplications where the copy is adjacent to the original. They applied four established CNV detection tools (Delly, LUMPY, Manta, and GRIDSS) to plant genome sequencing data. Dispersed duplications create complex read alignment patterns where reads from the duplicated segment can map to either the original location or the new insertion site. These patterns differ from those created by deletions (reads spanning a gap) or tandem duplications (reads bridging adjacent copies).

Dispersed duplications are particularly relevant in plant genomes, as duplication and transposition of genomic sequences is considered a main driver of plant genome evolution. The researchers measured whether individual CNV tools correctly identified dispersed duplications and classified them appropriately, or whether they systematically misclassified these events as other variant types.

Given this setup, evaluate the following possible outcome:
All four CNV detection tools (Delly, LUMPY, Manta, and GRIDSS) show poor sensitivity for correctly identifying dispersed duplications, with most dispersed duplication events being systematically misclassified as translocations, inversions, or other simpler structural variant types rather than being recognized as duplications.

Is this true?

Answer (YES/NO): NO